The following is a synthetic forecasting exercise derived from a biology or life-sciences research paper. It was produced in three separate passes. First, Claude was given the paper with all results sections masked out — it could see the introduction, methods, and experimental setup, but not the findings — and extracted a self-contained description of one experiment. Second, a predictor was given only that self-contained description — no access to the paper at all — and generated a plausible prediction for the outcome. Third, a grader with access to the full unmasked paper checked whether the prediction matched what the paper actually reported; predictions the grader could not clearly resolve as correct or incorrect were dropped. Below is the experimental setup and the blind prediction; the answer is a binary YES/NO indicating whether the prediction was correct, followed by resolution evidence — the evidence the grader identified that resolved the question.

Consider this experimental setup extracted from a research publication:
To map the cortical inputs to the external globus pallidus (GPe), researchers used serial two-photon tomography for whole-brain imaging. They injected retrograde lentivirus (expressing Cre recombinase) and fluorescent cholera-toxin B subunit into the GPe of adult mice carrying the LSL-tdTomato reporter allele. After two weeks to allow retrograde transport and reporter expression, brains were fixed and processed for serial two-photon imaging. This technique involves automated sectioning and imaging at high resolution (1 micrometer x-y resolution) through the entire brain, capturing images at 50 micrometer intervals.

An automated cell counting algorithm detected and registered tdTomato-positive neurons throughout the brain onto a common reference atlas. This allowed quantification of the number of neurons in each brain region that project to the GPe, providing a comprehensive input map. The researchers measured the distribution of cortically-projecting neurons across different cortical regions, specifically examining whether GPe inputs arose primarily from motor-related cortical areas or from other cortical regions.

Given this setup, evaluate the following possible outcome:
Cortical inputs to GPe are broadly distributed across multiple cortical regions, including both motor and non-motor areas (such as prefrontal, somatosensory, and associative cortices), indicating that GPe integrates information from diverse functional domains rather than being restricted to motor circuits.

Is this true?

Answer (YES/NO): YES